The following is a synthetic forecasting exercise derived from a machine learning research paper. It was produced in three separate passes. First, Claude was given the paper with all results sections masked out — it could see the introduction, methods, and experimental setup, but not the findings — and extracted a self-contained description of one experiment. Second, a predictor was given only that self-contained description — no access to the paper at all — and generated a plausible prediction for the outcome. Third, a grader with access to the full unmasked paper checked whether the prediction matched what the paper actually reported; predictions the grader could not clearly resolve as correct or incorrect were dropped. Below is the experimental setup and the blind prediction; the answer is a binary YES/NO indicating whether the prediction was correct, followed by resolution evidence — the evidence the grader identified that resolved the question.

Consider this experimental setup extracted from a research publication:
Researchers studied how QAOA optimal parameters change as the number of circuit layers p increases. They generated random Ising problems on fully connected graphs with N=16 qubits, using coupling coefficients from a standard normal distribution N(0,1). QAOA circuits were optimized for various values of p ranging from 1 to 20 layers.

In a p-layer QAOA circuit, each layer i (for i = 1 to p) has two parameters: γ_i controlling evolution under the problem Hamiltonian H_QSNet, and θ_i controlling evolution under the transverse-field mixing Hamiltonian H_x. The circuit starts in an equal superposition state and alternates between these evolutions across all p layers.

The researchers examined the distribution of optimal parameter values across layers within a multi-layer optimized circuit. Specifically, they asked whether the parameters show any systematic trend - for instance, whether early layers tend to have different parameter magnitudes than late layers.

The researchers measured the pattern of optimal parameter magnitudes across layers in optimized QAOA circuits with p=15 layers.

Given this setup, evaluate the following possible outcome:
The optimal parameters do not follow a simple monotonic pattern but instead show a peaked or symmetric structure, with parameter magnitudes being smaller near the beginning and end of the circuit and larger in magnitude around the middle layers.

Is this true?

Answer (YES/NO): NO